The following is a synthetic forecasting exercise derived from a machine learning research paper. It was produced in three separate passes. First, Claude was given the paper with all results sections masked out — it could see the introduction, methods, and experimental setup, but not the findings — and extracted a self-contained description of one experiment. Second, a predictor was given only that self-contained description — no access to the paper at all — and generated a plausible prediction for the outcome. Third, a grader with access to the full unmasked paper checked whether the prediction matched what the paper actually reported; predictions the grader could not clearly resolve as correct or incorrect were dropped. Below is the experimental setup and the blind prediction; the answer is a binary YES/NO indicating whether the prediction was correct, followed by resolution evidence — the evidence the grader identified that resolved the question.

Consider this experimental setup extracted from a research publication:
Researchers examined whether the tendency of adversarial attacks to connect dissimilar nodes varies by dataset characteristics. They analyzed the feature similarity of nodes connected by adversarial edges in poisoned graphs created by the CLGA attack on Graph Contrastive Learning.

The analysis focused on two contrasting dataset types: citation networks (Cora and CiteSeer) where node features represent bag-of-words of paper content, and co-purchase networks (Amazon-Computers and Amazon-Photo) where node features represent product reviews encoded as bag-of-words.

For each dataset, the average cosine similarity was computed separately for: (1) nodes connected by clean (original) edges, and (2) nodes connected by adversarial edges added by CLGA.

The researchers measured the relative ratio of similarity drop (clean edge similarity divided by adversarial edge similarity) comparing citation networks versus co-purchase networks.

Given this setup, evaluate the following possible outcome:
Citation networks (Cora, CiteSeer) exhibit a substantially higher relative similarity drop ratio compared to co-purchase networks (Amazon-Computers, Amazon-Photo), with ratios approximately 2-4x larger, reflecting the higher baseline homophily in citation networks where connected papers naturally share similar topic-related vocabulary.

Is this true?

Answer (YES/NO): NO